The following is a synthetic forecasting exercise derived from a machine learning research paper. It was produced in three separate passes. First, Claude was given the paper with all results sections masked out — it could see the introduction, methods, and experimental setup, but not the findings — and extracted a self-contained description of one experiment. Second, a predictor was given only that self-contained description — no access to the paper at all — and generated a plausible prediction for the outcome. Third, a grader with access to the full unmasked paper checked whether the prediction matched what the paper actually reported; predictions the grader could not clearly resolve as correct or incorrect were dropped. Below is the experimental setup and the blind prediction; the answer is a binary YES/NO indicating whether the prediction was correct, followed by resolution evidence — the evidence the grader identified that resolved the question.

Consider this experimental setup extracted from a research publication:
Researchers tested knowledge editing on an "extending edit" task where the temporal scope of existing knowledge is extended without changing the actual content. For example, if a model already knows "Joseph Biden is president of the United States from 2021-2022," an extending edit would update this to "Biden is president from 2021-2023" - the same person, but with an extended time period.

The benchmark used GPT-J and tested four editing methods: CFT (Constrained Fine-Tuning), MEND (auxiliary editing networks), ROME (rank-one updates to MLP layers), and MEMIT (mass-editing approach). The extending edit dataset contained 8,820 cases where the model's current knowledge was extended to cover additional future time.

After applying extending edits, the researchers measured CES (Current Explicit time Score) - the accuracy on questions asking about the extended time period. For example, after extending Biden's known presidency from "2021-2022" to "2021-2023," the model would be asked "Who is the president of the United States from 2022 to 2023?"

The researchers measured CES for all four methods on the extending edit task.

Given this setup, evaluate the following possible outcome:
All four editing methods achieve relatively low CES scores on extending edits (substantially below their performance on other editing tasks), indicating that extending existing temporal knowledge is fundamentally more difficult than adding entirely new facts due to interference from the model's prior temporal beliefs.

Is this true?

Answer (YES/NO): NO